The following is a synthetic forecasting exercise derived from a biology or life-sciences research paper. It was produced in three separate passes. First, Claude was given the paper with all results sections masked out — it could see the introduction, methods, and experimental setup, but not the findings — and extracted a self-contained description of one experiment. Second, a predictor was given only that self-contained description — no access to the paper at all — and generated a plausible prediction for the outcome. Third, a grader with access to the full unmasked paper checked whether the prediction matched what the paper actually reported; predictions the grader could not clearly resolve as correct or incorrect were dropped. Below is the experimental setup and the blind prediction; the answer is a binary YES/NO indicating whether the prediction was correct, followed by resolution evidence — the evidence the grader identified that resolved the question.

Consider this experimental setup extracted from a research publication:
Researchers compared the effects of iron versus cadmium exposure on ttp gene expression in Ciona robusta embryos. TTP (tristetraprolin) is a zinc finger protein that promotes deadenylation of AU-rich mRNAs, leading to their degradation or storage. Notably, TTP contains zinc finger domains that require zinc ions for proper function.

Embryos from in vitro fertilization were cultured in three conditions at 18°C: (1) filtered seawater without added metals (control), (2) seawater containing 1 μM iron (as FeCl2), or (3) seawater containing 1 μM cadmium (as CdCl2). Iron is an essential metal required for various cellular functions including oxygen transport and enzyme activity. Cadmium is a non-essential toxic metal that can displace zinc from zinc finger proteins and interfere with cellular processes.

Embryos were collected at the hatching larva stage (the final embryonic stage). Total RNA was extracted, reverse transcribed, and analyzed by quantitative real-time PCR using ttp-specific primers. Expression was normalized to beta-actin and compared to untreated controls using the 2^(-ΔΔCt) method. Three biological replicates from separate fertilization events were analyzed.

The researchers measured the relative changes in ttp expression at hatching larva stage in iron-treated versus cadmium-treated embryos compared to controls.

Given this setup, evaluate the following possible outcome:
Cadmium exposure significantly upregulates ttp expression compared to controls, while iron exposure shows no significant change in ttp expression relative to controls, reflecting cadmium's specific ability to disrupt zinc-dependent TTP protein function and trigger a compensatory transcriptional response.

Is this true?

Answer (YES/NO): NO